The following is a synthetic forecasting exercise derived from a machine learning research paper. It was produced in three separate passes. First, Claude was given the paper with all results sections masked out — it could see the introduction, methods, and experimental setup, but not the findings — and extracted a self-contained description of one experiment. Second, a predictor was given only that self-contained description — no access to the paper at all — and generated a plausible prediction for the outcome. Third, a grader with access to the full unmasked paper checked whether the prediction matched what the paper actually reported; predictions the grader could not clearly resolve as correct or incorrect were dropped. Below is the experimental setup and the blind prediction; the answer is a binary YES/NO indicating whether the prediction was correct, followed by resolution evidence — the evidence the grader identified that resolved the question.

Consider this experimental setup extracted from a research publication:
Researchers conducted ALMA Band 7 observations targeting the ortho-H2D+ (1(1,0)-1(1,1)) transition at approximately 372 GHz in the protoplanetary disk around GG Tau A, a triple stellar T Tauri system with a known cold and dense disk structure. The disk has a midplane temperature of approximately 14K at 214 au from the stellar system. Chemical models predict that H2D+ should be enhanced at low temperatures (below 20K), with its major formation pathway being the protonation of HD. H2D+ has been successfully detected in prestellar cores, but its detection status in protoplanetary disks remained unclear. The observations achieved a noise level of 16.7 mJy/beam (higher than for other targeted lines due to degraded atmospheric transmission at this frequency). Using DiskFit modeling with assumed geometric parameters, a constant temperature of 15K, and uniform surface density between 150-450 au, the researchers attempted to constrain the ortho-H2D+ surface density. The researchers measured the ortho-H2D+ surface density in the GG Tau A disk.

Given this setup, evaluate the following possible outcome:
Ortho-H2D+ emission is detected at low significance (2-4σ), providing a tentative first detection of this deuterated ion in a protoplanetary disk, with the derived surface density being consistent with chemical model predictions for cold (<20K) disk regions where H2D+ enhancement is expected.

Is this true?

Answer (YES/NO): NO